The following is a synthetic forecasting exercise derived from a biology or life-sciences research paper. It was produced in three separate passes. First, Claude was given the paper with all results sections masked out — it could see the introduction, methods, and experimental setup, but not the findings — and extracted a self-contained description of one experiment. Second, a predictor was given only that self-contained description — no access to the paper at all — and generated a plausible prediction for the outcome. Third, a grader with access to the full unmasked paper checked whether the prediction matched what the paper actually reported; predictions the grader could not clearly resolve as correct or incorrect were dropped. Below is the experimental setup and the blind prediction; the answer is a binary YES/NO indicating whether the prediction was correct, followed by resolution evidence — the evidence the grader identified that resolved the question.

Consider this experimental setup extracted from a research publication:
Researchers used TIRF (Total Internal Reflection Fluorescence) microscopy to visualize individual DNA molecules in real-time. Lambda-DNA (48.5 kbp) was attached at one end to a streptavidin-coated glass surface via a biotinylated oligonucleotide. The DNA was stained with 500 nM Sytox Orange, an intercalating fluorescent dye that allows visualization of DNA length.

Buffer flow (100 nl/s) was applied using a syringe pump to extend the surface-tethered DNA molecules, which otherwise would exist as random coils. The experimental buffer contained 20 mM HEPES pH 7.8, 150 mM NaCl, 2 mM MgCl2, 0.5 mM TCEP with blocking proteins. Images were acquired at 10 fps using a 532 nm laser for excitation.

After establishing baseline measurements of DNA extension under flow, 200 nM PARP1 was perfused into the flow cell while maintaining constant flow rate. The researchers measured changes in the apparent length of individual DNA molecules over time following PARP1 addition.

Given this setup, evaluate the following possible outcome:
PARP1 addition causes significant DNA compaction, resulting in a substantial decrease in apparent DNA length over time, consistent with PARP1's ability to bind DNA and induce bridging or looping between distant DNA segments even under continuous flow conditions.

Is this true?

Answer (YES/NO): YES